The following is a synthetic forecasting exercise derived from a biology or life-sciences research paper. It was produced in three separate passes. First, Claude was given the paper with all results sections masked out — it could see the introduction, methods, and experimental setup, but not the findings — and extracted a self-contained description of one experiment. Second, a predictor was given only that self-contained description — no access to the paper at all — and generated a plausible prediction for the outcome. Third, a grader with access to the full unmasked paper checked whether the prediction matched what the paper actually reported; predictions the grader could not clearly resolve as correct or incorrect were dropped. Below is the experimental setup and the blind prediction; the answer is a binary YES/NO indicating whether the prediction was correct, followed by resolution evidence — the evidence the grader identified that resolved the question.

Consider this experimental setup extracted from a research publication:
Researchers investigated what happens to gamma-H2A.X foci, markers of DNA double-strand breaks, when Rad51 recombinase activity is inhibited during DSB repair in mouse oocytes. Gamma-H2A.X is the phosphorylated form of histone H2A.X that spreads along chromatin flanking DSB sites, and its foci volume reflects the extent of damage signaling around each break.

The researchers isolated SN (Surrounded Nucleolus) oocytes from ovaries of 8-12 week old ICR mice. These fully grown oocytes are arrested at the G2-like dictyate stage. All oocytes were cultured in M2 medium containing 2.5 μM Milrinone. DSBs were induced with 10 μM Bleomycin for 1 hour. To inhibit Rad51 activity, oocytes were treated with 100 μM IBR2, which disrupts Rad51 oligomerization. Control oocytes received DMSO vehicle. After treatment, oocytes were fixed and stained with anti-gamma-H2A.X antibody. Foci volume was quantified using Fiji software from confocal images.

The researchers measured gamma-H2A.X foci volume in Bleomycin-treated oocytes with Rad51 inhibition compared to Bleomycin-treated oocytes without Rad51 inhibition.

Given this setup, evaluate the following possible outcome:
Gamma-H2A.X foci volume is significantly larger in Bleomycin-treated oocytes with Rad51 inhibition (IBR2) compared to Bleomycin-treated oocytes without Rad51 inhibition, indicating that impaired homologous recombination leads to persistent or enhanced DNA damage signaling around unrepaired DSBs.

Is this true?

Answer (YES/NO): NO